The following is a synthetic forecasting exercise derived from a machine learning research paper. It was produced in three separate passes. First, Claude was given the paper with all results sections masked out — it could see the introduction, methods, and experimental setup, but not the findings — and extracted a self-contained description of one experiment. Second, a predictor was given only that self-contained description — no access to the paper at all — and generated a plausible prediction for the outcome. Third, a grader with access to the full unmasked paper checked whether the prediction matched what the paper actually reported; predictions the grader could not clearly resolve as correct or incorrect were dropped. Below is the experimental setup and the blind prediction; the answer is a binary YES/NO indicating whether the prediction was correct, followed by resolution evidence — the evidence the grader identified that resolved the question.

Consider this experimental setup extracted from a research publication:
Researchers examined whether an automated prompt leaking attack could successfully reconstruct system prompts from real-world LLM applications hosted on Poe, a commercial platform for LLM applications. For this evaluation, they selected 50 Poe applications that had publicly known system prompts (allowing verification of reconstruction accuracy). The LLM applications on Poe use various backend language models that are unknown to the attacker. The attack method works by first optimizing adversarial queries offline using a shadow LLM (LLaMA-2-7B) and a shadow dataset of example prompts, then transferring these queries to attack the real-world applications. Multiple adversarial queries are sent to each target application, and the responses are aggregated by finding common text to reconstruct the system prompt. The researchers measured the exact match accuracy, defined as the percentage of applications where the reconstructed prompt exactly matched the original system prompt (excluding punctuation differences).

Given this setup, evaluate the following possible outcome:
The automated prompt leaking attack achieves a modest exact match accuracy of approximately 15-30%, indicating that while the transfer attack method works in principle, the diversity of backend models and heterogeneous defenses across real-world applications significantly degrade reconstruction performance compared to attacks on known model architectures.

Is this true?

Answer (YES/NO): NO